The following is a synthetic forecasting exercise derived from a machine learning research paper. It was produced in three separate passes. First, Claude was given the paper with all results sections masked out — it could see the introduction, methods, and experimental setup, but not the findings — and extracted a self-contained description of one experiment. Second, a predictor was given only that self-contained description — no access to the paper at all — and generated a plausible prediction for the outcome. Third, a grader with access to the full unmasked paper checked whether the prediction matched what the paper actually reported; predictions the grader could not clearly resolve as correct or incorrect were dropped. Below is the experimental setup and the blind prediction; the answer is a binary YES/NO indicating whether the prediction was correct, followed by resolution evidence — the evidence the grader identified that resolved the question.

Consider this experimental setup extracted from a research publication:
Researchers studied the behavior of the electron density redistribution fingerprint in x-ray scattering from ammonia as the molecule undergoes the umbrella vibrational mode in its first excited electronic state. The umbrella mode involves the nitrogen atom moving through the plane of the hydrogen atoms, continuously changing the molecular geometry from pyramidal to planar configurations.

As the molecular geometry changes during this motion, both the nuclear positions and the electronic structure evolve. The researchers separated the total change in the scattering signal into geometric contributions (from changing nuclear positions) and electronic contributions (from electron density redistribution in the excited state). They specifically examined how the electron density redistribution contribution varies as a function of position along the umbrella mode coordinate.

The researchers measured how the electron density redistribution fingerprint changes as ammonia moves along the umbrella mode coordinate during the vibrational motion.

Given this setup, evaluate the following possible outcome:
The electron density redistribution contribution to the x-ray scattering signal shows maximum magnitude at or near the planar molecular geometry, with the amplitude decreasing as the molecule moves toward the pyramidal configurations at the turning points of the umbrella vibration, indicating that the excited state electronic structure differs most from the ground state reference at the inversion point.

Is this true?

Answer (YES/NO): NO